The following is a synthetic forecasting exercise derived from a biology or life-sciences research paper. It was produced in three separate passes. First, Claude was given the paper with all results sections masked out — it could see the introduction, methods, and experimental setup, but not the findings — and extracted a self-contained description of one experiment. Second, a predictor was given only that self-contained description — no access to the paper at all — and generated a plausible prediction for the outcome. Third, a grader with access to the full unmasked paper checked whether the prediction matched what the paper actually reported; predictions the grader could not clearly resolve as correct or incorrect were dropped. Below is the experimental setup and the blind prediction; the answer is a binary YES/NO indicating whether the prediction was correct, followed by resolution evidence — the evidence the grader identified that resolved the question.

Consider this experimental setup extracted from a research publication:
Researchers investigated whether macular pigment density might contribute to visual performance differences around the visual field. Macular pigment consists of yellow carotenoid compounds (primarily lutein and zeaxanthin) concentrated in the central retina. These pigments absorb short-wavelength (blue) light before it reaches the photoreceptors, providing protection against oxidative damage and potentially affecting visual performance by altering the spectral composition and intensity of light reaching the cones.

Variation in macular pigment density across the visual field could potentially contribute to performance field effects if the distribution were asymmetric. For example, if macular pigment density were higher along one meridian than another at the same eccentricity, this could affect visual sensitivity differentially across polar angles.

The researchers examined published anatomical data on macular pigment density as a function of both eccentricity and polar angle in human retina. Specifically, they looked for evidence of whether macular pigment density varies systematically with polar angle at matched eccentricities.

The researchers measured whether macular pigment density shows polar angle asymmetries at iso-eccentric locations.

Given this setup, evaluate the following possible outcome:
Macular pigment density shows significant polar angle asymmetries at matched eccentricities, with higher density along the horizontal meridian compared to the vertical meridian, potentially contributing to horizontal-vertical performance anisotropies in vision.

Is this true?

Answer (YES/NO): NO